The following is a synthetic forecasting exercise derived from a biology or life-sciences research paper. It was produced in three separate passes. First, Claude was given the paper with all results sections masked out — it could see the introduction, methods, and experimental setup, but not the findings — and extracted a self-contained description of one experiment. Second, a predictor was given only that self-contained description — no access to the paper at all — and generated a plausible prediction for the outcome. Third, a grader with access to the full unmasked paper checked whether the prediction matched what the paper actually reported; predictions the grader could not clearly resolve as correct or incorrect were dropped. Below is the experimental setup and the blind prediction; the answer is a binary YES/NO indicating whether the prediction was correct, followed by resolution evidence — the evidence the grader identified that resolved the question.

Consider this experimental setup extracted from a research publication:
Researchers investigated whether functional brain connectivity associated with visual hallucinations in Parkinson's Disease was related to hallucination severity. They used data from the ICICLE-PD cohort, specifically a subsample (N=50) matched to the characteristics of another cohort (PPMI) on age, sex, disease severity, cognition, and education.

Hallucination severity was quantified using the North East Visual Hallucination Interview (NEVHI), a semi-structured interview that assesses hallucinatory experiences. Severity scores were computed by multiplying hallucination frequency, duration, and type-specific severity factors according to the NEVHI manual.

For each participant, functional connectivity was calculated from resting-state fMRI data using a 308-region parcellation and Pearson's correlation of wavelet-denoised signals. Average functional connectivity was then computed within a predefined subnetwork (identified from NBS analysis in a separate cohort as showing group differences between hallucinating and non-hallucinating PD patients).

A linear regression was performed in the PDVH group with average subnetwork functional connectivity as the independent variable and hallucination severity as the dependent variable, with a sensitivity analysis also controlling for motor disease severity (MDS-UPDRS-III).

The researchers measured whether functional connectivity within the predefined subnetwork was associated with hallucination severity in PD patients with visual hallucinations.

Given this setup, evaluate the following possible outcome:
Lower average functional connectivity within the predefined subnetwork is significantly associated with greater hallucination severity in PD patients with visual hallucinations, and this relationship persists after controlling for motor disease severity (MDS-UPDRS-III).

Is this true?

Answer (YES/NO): YES